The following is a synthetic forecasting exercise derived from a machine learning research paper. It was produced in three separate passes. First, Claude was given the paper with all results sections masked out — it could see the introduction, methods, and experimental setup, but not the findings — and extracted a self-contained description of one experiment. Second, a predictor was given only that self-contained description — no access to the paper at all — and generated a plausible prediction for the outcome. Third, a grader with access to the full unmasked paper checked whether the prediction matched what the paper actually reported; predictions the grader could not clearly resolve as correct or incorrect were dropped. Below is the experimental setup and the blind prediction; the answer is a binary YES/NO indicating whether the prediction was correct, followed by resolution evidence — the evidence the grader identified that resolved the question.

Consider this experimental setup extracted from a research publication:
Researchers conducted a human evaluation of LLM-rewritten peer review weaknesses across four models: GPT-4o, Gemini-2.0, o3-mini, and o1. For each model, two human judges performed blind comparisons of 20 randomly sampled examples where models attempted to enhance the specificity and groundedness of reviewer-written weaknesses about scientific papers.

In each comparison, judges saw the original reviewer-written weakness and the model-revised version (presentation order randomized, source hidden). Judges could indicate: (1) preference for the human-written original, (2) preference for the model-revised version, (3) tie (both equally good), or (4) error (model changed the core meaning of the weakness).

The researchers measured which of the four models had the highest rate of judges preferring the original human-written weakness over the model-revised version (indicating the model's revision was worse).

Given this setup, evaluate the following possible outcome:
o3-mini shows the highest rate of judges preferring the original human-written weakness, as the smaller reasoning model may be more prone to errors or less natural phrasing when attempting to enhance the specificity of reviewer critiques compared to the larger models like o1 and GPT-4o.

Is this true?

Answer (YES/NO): NO